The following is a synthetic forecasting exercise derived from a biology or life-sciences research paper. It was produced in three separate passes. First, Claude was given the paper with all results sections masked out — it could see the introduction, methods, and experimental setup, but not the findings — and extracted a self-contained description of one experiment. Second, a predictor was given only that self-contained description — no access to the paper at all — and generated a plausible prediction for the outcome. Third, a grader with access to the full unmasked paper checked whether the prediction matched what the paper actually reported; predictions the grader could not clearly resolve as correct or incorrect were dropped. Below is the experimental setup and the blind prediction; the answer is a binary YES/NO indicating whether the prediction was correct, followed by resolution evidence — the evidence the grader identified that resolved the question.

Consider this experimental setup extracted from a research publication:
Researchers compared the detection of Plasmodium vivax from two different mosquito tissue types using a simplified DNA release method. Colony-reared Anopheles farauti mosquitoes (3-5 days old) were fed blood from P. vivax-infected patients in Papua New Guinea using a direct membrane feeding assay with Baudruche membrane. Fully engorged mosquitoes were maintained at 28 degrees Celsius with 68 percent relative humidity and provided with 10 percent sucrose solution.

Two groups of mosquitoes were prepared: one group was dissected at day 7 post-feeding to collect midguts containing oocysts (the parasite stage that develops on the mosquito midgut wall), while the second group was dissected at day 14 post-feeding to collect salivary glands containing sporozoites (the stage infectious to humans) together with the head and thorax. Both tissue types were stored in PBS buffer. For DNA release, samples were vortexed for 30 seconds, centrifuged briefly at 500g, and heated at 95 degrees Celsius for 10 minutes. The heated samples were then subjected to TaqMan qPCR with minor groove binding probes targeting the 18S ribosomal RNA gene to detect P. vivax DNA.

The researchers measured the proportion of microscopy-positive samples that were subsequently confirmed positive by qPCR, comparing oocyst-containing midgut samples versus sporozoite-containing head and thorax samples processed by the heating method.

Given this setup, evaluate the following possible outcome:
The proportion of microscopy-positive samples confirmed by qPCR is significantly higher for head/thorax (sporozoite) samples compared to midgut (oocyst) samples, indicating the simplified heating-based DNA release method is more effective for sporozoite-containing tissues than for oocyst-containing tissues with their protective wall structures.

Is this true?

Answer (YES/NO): NO